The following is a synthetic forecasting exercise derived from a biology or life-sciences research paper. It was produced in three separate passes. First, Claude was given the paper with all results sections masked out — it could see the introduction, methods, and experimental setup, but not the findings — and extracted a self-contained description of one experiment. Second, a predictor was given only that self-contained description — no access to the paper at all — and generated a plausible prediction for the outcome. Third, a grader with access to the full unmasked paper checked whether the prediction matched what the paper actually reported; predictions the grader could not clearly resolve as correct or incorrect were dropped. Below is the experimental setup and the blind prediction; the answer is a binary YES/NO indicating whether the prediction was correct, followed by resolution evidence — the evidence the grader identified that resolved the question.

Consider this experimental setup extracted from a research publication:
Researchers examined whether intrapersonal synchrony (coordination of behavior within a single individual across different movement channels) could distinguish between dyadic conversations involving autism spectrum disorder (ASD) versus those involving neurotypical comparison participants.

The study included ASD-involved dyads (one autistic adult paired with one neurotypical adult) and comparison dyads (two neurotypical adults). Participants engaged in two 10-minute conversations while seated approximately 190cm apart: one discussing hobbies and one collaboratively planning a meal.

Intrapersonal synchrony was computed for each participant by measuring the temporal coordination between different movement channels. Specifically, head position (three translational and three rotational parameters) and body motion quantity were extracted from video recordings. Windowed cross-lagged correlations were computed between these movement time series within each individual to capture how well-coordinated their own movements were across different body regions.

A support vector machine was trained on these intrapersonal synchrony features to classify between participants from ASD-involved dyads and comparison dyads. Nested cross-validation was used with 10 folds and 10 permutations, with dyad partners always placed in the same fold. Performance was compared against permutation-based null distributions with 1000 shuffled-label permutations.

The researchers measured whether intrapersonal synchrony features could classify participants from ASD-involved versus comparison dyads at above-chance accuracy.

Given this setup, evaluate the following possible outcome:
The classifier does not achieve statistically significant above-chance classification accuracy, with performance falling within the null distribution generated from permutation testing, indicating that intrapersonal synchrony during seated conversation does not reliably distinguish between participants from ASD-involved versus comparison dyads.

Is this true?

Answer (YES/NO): YES